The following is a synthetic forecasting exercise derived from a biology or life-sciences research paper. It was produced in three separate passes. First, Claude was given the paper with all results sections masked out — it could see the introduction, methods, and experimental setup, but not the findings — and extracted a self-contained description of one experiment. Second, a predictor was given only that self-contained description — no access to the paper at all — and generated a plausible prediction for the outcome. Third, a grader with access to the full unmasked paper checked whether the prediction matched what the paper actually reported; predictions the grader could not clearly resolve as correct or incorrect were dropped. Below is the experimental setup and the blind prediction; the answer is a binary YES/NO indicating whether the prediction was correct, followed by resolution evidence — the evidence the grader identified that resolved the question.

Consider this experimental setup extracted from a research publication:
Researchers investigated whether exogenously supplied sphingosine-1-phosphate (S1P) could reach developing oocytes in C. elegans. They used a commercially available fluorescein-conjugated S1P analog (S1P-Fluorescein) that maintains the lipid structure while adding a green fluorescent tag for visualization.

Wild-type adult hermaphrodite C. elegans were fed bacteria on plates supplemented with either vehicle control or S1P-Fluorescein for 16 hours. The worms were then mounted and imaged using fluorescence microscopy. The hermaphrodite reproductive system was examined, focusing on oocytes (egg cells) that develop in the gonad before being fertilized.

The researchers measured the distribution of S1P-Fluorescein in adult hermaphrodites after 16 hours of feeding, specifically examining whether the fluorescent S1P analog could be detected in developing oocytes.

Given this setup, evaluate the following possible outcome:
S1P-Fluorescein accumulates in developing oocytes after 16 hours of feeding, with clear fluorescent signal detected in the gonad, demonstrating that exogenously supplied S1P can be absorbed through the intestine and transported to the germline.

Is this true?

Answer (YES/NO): YES